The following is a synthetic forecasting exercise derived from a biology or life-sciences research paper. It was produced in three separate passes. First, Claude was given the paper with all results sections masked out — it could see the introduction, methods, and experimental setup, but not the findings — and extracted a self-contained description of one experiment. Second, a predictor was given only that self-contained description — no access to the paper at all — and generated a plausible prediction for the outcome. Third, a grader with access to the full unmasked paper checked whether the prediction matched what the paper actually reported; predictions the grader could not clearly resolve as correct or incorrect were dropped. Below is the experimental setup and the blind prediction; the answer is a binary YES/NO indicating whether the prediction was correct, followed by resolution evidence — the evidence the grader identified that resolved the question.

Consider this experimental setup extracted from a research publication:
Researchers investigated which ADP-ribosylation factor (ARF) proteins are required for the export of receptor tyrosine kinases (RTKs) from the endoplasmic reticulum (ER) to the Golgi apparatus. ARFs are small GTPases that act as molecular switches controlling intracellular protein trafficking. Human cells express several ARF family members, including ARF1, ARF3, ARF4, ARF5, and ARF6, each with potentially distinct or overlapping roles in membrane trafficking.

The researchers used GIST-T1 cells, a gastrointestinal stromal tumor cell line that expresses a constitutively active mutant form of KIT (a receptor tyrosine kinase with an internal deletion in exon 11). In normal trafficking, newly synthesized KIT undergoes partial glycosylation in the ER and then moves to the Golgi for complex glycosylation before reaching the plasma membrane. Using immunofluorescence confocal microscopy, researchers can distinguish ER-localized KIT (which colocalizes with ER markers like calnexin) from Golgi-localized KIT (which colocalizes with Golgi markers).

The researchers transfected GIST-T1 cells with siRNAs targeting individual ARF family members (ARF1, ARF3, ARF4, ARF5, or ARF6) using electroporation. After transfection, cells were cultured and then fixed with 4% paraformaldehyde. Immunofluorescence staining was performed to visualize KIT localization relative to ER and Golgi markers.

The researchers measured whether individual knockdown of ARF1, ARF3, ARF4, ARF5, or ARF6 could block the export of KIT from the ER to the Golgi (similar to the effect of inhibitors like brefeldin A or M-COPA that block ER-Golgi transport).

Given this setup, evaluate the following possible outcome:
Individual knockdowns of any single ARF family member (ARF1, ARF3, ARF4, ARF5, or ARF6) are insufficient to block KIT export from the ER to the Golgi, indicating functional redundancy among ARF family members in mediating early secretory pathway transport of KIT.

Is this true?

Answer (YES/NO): YES